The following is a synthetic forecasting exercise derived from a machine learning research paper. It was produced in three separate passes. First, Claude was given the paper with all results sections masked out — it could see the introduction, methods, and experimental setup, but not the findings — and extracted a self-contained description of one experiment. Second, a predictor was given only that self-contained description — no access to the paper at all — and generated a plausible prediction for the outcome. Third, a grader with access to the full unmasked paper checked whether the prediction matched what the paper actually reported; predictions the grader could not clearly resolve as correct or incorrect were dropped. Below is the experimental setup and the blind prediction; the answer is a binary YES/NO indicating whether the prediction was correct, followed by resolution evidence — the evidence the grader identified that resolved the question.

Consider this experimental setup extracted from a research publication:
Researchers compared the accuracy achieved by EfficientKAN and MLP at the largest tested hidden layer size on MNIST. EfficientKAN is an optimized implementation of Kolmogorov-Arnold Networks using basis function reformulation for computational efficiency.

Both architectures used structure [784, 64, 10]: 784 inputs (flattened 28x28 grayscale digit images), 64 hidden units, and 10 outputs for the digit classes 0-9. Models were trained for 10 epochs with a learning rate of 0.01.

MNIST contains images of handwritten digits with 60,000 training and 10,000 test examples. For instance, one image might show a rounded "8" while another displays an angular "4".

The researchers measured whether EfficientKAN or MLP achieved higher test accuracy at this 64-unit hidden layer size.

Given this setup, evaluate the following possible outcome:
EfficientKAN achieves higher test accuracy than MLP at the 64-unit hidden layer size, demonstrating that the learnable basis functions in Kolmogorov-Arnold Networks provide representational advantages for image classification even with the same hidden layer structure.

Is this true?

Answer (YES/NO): NO